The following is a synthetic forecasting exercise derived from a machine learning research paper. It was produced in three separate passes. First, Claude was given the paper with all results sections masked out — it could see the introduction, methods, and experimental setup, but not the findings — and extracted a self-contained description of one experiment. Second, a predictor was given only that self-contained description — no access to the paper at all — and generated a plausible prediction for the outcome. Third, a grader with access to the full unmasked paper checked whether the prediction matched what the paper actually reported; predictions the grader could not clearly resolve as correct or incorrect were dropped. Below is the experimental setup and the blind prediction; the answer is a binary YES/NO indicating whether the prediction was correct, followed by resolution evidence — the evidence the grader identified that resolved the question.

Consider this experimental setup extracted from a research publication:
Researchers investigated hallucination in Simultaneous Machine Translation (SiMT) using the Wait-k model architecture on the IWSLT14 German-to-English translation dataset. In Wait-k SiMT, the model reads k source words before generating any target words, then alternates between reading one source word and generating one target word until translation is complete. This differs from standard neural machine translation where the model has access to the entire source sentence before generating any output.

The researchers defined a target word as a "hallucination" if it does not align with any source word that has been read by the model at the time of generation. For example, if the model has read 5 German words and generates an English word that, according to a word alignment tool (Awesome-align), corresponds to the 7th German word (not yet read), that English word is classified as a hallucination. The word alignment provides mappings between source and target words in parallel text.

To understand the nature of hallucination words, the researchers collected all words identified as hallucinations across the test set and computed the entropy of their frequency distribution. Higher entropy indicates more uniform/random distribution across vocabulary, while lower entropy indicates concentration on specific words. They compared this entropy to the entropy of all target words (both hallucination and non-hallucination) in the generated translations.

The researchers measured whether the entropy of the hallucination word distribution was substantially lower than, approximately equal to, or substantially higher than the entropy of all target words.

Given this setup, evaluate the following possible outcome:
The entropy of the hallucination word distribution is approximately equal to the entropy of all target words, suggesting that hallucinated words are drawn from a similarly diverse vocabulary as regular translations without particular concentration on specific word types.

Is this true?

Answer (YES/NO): YES